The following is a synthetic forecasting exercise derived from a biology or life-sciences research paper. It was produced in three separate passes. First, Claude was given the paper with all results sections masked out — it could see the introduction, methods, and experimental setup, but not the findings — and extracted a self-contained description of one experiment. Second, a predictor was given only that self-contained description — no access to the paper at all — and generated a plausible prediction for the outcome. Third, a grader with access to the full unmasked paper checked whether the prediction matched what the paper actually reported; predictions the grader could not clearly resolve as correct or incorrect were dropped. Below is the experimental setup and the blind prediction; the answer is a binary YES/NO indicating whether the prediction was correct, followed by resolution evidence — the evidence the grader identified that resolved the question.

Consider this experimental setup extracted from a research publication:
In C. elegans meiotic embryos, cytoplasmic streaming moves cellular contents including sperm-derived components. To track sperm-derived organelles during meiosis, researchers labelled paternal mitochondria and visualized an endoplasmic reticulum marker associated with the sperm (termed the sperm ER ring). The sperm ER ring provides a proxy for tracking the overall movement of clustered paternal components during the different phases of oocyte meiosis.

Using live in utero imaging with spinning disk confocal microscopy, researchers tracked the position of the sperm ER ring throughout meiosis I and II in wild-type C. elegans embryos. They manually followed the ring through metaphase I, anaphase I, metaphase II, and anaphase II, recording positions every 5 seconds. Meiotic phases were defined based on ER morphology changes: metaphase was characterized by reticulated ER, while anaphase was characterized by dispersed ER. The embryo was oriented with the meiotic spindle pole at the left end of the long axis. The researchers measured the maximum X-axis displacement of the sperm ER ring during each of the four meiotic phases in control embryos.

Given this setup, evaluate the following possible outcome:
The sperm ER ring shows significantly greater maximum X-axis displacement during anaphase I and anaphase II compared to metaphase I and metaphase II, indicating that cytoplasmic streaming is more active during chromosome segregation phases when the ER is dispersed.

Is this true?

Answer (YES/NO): YES